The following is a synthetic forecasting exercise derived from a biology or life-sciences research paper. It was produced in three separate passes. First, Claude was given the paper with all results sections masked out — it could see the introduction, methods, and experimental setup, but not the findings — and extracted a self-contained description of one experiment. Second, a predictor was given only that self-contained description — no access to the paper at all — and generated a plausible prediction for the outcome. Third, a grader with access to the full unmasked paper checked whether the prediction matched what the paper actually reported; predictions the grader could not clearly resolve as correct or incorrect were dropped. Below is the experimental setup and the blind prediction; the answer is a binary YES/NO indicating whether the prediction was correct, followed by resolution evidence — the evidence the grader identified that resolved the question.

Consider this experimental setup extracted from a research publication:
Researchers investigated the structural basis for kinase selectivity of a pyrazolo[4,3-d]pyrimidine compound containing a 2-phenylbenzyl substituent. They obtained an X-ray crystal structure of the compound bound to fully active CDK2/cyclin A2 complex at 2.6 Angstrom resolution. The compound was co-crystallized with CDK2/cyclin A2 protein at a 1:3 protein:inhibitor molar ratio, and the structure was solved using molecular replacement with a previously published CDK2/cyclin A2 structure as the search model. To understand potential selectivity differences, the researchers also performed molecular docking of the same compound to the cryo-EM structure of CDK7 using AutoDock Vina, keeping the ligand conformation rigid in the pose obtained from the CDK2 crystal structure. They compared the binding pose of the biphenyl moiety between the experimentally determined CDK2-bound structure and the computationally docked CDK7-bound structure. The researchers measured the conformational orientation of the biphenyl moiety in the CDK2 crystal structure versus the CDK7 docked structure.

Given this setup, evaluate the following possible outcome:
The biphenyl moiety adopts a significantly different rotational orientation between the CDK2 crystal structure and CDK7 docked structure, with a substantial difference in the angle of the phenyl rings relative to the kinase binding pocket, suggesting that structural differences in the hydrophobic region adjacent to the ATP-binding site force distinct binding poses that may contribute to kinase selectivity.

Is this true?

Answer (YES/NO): YES